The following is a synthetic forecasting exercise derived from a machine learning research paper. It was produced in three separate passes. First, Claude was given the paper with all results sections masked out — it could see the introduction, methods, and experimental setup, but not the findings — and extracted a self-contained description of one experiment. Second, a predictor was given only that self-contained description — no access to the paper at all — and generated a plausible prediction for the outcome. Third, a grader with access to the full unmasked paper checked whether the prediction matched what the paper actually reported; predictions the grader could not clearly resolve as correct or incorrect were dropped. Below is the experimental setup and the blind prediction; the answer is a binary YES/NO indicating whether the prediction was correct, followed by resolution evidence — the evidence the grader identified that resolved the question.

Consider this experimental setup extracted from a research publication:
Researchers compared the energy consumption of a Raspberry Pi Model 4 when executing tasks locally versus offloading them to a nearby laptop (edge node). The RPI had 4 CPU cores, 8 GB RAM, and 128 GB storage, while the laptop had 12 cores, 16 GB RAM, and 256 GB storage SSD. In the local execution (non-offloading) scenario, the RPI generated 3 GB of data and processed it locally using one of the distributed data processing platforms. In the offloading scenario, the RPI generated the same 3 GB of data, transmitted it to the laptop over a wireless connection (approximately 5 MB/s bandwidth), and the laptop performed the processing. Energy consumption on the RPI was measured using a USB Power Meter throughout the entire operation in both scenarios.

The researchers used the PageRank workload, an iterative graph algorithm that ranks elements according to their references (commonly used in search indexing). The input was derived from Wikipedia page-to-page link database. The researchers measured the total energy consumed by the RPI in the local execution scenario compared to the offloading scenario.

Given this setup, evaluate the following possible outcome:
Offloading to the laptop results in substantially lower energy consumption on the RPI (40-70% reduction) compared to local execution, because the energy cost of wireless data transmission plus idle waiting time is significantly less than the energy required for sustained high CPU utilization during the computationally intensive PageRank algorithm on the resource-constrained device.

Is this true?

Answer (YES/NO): YES